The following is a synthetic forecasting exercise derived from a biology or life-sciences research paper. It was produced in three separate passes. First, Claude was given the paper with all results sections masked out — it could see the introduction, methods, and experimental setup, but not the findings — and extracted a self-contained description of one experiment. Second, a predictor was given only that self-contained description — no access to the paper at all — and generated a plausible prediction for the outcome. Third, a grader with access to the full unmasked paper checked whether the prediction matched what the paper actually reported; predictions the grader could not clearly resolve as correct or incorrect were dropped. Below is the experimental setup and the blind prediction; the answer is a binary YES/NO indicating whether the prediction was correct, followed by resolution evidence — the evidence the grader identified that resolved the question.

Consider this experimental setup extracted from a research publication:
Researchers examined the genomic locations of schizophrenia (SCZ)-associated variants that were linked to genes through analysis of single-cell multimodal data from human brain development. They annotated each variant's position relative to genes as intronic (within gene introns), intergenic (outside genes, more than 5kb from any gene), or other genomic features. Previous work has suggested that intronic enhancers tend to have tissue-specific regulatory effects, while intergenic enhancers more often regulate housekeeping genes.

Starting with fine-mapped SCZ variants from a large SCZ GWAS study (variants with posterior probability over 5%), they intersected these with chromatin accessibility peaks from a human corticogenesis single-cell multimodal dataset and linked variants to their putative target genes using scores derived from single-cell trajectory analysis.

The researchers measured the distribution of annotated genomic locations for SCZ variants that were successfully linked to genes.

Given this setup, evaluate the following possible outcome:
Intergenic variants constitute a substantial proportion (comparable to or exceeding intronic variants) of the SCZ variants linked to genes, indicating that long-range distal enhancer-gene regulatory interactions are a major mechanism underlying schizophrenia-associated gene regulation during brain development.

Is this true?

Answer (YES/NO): NO